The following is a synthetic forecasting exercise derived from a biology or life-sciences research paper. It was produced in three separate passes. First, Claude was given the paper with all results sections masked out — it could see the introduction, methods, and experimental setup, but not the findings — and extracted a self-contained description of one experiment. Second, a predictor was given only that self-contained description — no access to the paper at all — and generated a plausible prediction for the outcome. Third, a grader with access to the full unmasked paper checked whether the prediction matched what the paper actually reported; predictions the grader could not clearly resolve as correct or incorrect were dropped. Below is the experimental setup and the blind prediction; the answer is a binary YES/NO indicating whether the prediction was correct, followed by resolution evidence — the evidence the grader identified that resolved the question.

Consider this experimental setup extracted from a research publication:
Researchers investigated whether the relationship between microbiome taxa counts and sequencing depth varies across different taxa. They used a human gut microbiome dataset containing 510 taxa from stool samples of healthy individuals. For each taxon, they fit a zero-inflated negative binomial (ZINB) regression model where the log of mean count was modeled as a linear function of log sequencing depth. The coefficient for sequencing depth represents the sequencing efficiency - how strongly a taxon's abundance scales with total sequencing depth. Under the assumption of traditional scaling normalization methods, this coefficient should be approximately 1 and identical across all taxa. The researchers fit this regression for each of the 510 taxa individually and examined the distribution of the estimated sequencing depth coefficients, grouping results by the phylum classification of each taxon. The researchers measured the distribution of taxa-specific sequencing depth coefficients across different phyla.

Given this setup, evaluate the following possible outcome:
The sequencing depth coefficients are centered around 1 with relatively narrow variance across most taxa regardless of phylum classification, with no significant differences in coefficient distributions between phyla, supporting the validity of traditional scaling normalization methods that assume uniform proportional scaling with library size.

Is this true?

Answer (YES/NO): NO